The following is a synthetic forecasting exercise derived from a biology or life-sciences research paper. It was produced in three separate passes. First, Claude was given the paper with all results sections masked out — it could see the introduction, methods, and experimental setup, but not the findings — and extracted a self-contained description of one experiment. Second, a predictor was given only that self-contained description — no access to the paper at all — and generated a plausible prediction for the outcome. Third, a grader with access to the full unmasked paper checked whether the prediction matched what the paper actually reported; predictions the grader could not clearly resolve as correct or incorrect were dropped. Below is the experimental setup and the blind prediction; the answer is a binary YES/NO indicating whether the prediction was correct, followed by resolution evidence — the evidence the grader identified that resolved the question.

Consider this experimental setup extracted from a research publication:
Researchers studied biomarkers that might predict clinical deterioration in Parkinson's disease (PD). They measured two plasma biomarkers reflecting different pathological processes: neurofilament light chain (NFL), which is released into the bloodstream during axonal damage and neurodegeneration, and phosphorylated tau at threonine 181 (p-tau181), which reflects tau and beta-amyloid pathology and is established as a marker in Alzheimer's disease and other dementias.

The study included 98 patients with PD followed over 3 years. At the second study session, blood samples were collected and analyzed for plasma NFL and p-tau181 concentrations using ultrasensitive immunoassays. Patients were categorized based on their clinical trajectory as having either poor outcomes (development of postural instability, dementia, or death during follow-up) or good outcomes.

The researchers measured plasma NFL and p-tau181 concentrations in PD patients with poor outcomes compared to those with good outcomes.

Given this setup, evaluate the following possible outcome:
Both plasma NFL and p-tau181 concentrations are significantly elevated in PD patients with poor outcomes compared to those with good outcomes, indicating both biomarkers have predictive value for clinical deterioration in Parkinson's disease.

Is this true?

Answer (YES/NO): NO